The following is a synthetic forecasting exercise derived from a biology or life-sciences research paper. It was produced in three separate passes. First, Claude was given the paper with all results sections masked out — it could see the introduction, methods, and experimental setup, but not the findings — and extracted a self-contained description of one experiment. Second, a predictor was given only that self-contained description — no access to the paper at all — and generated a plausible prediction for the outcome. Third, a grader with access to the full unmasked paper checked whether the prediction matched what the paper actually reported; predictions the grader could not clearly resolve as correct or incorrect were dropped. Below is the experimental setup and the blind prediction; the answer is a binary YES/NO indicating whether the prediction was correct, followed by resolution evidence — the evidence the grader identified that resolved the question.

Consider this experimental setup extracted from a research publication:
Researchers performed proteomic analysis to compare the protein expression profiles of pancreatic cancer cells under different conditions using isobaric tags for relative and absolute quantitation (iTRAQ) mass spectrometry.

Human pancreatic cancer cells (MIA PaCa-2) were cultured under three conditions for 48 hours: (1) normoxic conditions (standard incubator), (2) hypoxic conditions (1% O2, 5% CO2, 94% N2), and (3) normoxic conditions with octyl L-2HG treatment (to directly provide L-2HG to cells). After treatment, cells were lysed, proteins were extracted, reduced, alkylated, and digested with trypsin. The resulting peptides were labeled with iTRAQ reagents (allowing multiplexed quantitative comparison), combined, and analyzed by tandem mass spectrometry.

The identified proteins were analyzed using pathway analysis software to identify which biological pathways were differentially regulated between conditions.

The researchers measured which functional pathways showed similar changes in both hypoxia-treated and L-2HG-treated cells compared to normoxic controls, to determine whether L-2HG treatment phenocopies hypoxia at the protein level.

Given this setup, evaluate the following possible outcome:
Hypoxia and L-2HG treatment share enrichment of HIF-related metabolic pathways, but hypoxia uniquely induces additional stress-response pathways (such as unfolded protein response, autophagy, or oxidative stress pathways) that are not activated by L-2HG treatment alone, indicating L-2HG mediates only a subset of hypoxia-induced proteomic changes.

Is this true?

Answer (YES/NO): NO